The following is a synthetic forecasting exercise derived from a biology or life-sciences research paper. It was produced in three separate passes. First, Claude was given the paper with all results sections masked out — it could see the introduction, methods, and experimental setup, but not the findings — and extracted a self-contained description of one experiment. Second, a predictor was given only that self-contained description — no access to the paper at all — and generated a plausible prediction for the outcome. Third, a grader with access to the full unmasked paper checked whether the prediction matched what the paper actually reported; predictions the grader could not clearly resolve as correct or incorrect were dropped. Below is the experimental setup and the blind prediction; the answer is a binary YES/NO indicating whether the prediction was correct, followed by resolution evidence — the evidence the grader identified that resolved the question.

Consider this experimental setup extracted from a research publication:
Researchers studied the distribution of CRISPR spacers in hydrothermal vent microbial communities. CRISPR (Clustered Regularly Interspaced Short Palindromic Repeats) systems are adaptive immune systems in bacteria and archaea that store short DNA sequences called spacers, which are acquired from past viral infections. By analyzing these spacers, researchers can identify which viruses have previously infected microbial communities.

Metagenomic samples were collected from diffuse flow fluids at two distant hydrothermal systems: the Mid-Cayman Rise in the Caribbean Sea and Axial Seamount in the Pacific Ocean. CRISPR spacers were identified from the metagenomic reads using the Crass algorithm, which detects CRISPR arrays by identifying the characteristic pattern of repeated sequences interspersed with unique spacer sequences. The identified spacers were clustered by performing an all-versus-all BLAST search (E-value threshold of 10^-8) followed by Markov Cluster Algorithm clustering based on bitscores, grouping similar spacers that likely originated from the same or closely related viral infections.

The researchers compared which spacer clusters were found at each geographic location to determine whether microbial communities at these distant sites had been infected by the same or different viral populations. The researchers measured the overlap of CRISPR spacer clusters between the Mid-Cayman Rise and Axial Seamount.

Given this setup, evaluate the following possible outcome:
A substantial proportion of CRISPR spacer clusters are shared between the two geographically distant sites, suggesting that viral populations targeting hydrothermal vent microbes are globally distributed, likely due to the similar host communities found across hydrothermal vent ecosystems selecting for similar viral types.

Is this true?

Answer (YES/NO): NO